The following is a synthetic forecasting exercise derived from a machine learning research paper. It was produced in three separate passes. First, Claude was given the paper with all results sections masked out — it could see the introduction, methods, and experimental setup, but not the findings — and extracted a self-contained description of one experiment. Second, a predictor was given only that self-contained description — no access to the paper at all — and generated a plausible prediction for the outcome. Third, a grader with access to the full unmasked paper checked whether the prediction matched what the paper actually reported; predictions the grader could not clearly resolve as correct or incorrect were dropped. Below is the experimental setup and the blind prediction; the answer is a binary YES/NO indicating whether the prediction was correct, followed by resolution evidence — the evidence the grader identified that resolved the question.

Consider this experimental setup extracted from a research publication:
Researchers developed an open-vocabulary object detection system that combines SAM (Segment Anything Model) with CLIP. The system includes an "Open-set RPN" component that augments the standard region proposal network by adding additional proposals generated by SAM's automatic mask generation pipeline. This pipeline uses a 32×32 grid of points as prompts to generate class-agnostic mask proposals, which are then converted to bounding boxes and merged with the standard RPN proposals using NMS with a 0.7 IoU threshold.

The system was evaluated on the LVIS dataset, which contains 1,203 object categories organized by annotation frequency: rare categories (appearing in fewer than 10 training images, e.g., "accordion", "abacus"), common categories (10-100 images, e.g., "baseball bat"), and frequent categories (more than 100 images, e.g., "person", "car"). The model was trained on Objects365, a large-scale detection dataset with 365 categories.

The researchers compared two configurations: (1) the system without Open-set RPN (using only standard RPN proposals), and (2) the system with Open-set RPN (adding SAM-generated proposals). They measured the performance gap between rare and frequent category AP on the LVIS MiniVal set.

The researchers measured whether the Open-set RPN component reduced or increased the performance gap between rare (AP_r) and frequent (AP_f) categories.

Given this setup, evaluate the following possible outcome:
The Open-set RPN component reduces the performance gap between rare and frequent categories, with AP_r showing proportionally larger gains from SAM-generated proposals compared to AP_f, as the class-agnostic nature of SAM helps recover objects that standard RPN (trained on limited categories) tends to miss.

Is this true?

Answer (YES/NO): NO